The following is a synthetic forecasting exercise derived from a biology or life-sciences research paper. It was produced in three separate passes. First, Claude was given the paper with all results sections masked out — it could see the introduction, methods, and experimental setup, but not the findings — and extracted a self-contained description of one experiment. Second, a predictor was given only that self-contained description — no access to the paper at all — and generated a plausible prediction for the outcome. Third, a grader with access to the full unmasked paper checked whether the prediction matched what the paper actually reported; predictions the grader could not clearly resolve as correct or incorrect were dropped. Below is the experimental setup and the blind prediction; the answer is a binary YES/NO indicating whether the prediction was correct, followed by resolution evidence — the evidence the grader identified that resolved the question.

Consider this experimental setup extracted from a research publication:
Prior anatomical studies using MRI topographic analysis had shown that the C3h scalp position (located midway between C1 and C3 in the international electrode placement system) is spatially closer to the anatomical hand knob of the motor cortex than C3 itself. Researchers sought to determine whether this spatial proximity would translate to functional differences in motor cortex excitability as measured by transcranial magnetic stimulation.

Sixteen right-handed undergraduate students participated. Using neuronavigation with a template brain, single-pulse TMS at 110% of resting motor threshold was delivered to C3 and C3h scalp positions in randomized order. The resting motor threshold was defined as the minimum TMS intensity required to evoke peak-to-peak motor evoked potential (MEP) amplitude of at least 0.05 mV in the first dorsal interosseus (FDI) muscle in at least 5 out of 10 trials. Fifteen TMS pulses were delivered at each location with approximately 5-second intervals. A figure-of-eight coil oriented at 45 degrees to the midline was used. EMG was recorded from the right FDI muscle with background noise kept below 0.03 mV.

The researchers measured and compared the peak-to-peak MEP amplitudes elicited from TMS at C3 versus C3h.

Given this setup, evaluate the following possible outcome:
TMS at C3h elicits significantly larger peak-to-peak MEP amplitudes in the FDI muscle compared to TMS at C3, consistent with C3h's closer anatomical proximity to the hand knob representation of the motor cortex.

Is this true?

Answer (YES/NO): YES